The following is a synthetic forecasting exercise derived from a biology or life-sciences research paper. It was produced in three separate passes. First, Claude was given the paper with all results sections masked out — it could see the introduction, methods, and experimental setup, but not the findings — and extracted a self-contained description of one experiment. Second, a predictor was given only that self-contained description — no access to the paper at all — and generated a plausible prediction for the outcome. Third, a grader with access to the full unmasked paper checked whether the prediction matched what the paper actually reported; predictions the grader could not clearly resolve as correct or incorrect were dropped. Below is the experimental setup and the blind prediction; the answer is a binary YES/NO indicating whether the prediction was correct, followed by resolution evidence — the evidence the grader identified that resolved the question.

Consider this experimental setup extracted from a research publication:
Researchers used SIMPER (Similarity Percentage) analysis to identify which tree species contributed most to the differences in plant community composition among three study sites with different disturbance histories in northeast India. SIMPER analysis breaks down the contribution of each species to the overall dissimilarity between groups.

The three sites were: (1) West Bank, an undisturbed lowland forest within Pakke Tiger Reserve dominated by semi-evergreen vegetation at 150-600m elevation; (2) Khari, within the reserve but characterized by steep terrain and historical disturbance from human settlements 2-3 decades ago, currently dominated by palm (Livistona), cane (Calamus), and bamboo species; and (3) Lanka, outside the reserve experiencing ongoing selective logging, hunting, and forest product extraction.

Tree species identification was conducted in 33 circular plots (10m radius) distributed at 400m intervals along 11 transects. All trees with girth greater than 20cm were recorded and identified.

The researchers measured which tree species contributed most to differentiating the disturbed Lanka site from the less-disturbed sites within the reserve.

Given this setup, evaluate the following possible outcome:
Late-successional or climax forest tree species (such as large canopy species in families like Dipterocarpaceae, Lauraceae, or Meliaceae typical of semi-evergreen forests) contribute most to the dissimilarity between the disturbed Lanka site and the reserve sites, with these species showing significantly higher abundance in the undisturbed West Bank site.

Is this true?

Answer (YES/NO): NO